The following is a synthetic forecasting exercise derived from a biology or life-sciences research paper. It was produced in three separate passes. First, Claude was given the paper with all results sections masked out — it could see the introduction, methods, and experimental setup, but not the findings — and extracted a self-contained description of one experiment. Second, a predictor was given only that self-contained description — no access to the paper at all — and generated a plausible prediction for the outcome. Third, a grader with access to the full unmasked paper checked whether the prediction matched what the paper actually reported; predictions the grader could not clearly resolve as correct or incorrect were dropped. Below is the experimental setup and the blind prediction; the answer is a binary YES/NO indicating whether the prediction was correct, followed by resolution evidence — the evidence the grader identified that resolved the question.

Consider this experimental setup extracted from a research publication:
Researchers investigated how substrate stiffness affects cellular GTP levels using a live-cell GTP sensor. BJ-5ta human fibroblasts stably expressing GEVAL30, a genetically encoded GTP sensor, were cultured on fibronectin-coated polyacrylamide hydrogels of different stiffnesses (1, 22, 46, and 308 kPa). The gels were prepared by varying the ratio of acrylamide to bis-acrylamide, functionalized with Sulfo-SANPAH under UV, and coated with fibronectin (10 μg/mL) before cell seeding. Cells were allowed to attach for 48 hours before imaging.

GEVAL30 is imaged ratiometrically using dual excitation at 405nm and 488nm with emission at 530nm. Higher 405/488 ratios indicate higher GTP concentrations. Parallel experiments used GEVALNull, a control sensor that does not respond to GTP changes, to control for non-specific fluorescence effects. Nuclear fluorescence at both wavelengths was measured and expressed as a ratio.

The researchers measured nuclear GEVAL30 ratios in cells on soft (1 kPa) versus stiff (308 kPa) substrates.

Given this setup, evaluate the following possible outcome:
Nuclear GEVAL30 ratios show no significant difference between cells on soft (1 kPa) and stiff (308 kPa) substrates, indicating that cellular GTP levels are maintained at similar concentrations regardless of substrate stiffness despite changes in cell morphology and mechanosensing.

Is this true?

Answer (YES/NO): NO